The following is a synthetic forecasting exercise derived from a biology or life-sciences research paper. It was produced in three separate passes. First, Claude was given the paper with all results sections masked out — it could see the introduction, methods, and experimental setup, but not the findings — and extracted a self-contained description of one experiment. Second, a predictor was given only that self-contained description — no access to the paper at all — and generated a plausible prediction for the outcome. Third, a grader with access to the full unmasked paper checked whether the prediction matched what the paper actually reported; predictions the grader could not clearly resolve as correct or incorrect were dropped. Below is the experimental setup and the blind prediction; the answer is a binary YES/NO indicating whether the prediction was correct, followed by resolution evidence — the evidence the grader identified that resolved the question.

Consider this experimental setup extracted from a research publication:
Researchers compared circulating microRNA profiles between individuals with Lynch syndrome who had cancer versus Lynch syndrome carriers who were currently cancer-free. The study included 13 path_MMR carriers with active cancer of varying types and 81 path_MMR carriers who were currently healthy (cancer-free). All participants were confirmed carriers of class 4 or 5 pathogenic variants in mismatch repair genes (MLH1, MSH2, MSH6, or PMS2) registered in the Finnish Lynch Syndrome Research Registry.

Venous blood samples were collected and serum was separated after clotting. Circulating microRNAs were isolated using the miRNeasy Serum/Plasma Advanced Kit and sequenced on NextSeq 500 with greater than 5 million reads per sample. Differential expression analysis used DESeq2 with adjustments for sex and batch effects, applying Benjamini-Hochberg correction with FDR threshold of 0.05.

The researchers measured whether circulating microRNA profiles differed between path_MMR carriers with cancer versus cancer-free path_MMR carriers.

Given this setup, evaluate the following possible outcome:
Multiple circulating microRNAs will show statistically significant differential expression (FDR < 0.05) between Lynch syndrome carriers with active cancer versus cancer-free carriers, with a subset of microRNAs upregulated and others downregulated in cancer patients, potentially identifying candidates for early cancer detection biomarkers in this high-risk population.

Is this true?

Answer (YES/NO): NO